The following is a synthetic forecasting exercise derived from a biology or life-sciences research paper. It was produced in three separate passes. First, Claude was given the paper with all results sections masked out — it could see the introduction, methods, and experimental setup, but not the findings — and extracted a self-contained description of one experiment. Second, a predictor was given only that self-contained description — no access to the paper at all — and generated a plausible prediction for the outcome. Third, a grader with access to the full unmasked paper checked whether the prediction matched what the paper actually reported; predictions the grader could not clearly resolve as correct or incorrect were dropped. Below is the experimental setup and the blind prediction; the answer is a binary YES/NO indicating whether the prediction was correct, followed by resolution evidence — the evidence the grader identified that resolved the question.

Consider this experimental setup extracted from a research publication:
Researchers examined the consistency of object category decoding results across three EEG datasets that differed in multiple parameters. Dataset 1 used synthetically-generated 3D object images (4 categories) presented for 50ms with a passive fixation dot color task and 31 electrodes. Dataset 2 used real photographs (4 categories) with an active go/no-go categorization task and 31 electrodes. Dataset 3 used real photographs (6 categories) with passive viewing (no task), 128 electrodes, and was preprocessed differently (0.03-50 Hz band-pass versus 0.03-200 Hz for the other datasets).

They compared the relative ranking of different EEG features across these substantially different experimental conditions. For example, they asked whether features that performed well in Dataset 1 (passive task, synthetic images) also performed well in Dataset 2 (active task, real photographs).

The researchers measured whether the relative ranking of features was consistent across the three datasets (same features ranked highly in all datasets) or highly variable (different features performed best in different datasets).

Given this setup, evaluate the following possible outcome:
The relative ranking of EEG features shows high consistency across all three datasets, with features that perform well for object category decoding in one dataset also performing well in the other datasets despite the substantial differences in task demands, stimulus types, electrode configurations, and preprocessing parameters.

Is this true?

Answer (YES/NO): YES